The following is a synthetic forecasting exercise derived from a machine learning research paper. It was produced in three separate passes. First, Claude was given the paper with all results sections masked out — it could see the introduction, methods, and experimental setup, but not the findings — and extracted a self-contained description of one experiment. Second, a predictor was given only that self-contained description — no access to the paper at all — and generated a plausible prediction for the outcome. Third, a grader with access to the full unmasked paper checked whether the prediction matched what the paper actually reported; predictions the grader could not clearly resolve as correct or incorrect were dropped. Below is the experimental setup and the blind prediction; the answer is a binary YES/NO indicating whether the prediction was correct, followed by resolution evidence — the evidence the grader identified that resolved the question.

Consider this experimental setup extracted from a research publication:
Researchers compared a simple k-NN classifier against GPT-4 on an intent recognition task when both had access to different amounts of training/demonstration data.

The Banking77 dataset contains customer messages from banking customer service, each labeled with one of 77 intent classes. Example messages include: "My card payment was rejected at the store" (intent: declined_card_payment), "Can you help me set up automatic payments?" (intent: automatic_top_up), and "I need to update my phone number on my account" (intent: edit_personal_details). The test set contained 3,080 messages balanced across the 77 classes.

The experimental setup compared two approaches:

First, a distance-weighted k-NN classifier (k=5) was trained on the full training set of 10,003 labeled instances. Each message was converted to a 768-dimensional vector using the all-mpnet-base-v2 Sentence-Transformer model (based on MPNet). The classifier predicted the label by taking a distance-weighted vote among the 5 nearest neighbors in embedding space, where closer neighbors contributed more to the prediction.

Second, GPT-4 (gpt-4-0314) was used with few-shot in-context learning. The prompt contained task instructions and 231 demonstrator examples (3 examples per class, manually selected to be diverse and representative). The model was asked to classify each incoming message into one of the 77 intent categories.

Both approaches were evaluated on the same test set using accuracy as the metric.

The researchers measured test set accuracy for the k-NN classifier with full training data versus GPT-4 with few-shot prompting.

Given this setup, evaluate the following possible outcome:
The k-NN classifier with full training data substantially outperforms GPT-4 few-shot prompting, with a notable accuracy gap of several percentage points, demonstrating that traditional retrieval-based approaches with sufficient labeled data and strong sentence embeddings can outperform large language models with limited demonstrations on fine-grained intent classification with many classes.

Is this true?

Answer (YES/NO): YES